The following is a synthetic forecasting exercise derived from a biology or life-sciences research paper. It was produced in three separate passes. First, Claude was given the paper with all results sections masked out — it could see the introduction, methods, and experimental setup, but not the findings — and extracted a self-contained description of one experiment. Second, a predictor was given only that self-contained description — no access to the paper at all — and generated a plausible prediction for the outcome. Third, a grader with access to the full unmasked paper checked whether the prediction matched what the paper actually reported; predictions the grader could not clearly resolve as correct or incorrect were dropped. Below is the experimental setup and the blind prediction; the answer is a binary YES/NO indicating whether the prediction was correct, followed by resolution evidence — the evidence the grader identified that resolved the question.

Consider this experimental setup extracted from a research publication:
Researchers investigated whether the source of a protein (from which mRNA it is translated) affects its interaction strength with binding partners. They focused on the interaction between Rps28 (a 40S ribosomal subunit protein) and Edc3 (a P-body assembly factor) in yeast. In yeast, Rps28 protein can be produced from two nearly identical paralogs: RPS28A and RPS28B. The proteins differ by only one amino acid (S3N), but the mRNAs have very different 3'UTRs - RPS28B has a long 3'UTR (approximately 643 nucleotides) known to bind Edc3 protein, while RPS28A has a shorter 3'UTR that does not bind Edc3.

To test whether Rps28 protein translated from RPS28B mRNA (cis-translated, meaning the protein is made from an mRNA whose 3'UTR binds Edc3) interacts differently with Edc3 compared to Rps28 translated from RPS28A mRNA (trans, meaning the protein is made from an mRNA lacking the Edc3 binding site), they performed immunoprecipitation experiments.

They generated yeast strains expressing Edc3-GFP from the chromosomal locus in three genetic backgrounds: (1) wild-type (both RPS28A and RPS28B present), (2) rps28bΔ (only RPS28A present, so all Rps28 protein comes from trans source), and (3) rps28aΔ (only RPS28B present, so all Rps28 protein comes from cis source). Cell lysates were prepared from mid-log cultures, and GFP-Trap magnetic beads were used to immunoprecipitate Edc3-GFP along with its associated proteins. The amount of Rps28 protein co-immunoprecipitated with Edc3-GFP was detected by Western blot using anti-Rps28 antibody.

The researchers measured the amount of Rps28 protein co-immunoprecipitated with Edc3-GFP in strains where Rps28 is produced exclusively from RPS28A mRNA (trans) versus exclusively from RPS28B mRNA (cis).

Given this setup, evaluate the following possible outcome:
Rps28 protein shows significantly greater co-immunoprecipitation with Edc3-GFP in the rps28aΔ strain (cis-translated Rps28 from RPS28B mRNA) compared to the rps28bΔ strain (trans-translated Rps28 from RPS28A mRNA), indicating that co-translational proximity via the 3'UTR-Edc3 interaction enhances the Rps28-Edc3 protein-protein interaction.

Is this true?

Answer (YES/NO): NO